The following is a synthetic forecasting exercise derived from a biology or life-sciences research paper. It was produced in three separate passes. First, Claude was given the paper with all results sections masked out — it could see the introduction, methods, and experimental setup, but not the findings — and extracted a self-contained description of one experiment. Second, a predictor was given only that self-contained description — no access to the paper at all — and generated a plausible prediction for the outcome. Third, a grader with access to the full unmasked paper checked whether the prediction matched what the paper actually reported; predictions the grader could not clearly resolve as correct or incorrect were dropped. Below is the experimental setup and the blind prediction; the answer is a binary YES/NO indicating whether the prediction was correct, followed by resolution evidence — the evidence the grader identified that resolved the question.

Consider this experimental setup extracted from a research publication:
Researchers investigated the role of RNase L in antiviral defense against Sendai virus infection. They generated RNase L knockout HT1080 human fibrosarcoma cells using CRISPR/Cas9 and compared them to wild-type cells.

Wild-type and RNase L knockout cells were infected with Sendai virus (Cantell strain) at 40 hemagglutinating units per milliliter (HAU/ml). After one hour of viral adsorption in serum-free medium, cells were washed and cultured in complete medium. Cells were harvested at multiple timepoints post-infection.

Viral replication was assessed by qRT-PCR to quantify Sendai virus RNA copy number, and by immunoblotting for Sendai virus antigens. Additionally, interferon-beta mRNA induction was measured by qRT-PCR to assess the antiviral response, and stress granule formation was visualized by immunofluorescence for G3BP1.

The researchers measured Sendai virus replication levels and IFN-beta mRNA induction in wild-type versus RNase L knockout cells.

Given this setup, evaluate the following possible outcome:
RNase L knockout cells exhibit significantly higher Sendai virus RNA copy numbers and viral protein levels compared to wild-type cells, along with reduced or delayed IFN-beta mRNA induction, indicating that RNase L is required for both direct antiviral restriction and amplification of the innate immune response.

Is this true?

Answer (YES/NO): YES